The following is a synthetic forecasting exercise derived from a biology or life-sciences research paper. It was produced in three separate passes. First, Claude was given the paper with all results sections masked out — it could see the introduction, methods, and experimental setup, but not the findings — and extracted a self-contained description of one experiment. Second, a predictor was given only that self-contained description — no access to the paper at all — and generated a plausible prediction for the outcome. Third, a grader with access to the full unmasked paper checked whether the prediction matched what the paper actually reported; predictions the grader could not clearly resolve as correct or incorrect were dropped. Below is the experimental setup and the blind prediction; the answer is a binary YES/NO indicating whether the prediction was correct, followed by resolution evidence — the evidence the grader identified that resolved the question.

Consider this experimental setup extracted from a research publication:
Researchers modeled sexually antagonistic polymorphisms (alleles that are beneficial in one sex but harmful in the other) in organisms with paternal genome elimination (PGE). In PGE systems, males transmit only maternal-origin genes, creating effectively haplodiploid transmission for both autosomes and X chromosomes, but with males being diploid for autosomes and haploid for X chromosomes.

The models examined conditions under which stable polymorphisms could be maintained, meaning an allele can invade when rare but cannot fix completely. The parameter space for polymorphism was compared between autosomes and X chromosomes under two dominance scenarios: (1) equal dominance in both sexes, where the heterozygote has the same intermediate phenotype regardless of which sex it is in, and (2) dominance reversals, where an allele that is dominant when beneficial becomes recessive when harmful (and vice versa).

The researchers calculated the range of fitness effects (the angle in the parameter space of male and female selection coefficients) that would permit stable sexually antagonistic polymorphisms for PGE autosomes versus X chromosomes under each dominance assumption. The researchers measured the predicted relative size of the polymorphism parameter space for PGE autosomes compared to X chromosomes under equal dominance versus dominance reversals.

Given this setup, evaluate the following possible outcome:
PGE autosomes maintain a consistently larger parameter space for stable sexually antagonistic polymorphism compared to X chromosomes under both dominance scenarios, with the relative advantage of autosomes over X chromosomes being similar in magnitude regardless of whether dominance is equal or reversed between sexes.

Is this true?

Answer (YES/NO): NO